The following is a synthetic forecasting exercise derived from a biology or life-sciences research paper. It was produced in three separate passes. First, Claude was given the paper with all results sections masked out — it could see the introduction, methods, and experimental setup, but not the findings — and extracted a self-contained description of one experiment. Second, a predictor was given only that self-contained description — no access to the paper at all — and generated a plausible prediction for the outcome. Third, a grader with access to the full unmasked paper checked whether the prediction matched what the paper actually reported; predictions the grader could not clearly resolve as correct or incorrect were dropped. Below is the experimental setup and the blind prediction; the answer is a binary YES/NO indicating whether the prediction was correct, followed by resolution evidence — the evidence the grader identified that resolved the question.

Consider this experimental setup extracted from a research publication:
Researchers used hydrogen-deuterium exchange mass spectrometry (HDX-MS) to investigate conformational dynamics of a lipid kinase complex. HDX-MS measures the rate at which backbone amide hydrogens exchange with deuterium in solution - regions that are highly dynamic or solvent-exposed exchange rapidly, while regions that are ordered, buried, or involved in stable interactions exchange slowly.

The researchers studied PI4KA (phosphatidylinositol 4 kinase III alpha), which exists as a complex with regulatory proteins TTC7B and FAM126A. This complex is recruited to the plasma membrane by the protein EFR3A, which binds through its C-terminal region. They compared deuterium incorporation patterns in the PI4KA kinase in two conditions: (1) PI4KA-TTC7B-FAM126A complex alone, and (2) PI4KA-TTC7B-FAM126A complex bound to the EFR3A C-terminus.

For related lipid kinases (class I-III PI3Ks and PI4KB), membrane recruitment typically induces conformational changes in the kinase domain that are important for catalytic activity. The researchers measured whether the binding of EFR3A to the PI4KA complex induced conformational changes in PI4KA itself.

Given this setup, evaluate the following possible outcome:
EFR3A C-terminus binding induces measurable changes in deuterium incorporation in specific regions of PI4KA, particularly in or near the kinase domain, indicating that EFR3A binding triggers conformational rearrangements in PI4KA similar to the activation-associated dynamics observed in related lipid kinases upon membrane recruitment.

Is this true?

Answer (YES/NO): NO